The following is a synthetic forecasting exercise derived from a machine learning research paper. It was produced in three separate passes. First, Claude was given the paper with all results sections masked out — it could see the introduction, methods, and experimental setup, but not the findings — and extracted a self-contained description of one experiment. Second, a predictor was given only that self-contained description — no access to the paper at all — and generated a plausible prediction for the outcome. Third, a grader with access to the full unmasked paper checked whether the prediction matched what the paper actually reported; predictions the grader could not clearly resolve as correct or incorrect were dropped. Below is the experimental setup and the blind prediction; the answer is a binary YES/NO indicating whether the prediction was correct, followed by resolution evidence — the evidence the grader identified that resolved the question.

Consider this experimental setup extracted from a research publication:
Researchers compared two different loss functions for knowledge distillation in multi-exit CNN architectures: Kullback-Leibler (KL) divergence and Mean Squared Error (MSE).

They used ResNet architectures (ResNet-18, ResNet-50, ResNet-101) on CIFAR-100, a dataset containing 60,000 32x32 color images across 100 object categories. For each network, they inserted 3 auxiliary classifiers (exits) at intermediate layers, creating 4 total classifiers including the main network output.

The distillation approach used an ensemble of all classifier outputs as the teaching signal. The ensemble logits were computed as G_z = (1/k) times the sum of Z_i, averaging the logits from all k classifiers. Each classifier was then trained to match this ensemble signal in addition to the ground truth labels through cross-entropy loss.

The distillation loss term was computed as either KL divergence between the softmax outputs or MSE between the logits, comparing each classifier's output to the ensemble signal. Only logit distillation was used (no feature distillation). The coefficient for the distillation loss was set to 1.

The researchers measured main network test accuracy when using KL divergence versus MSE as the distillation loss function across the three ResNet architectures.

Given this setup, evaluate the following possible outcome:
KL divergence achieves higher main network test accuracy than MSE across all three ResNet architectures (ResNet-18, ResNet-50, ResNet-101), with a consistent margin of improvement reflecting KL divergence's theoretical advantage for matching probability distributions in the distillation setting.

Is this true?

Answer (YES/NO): NO